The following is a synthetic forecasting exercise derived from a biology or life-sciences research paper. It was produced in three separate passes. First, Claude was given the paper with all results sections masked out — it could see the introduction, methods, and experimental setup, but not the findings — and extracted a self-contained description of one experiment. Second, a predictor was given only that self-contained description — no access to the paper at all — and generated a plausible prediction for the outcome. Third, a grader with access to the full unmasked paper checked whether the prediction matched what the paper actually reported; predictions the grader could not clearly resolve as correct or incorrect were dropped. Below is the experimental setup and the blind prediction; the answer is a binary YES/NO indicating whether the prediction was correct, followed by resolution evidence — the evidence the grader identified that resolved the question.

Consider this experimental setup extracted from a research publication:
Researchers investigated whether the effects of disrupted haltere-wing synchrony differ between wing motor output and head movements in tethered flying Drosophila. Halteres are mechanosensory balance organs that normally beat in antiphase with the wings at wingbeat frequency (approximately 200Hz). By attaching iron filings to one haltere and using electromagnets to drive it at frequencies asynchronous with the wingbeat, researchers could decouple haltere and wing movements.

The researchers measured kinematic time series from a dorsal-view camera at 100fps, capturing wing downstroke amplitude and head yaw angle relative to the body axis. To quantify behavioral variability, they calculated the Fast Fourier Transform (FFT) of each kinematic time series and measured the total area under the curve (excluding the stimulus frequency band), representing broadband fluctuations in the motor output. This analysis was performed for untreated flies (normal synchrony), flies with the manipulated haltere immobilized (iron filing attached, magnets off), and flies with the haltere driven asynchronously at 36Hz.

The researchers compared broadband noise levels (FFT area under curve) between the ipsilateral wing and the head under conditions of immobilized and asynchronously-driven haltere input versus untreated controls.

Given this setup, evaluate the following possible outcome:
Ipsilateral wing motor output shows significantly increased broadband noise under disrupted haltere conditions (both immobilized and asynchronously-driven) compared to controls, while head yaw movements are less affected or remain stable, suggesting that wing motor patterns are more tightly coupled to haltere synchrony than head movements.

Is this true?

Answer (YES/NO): YES